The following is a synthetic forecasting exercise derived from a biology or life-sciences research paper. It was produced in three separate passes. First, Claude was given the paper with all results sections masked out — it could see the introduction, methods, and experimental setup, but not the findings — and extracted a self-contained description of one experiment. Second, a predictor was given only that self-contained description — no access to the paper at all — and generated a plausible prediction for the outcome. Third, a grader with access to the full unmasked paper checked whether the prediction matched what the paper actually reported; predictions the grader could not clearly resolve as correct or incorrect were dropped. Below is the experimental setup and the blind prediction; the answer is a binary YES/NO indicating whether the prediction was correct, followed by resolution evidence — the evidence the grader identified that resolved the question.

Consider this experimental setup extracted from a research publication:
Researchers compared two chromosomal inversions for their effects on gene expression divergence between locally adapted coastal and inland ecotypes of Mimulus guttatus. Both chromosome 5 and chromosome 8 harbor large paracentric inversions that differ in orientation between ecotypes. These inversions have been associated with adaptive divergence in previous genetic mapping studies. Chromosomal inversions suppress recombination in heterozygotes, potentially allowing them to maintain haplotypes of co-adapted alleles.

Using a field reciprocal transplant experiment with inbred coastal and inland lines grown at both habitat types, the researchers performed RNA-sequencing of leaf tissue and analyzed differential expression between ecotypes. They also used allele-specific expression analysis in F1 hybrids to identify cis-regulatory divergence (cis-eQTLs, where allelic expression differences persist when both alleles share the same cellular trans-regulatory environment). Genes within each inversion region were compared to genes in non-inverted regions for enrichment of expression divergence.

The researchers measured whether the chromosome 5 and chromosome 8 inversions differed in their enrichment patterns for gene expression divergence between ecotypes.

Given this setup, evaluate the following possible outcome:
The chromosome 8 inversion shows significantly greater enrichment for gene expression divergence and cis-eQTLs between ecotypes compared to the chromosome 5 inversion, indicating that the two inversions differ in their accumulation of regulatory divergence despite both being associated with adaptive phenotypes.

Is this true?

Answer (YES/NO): NO